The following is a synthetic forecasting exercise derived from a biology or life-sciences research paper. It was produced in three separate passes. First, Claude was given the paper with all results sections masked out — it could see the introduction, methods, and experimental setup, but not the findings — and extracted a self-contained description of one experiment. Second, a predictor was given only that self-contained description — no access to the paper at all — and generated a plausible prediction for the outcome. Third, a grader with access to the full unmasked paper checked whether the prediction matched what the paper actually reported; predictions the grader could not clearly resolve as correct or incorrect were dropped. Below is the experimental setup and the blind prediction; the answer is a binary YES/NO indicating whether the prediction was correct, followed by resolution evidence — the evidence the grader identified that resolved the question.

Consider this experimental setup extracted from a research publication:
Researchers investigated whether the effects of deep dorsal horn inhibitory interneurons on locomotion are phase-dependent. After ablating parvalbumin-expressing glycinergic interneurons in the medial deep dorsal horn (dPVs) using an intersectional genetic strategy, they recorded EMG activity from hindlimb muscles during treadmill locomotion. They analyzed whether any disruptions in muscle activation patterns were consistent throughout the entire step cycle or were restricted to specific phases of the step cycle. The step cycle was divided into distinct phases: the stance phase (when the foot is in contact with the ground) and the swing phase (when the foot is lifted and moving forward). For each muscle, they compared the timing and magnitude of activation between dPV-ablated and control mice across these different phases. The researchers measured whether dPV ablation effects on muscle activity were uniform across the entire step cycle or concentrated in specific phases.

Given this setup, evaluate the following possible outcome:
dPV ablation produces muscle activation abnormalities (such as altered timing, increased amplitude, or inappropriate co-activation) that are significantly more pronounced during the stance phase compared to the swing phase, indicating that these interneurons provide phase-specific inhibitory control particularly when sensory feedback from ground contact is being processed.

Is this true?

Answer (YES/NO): NO